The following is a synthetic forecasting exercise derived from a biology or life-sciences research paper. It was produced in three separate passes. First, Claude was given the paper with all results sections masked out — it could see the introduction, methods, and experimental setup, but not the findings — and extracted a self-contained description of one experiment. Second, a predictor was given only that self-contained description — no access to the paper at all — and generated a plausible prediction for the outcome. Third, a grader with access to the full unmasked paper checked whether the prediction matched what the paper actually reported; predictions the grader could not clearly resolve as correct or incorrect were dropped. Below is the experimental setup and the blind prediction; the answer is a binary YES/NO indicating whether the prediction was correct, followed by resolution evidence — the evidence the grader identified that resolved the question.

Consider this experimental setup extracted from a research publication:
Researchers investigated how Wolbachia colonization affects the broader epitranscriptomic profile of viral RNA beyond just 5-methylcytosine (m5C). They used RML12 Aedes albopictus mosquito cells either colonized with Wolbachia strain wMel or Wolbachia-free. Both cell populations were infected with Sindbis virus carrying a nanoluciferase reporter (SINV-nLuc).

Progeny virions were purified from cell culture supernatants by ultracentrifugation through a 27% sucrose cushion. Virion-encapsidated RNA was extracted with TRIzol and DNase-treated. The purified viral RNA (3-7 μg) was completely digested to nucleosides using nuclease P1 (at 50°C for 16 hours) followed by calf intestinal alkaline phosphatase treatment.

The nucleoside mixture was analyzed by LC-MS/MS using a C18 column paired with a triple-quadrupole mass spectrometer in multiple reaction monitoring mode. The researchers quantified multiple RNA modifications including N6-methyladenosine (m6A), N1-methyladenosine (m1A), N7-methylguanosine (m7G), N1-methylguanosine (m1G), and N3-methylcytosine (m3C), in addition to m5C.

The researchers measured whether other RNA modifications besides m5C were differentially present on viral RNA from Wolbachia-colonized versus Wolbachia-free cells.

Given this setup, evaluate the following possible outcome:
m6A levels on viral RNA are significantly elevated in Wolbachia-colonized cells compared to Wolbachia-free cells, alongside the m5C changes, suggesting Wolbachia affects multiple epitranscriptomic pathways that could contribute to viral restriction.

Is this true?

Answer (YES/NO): NO